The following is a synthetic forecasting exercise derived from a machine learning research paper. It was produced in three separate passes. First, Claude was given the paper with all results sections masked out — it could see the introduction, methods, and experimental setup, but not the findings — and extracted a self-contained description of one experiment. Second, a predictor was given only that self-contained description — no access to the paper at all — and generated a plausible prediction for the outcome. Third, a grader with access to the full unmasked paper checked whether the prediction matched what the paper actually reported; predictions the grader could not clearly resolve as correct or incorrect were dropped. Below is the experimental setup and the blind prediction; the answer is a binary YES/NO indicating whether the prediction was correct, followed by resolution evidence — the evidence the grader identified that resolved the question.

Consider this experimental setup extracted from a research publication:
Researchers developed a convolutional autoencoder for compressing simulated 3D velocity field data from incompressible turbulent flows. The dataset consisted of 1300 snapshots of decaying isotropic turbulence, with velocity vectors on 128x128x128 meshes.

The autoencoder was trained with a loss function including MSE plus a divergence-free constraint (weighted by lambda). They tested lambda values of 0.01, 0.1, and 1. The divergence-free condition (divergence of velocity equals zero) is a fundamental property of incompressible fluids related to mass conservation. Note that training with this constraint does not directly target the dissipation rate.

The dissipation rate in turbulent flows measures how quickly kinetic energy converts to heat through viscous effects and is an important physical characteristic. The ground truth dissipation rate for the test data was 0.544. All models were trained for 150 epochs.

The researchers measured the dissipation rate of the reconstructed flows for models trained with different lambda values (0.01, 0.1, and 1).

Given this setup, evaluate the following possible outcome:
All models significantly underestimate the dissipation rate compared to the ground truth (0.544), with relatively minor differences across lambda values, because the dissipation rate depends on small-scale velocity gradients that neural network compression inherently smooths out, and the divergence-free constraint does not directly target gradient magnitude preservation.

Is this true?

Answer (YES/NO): NO